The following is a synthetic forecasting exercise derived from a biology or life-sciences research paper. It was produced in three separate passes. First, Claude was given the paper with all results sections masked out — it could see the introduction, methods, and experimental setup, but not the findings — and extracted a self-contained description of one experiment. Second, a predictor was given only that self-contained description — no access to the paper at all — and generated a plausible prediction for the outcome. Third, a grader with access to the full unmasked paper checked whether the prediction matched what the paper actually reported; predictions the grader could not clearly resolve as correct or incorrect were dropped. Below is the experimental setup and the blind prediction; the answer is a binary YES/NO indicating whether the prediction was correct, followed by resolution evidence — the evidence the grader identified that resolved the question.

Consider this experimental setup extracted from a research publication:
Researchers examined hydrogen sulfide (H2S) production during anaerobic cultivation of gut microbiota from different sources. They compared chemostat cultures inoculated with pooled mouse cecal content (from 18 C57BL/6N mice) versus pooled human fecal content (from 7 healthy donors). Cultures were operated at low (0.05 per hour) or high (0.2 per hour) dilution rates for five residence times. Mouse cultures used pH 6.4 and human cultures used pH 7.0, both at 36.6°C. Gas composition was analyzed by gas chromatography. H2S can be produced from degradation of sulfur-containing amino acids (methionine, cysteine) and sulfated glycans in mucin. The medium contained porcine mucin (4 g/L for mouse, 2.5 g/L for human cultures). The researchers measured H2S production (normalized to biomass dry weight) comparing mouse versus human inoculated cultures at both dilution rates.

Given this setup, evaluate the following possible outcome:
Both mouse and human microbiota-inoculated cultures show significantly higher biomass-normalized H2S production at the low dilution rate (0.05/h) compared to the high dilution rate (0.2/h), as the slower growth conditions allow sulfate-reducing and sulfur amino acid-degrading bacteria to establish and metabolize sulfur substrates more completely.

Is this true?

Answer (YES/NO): NO